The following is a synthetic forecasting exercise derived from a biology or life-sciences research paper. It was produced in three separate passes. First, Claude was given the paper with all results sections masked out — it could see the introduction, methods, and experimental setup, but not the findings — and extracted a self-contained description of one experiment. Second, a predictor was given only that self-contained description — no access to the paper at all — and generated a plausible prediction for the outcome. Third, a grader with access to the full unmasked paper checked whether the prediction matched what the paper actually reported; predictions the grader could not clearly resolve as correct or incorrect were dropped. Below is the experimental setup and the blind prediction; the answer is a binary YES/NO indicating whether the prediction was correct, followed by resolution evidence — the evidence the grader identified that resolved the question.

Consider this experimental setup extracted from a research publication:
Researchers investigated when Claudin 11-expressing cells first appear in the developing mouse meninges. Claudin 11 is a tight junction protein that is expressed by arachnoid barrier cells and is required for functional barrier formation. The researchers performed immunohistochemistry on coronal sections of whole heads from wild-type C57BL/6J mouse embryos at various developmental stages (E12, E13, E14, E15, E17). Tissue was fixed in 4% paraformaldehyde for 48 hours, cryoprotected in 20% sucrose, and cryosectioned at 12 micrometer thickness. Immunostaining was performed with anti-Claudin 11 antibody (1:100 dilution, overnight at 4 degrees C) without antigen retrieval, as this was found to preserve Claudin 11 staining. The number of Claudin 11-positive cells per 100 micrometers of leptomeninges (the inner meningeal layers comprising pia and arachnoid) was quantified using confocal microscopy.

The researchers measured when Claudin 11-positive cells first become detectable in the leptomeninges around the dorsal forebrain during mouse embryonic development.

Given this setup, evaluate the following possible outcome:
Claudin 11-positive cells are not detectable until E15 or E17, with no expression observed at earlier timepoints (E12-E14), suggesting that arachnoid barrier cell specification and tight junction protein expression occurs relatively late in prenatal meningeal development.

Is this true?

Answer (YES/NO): NO